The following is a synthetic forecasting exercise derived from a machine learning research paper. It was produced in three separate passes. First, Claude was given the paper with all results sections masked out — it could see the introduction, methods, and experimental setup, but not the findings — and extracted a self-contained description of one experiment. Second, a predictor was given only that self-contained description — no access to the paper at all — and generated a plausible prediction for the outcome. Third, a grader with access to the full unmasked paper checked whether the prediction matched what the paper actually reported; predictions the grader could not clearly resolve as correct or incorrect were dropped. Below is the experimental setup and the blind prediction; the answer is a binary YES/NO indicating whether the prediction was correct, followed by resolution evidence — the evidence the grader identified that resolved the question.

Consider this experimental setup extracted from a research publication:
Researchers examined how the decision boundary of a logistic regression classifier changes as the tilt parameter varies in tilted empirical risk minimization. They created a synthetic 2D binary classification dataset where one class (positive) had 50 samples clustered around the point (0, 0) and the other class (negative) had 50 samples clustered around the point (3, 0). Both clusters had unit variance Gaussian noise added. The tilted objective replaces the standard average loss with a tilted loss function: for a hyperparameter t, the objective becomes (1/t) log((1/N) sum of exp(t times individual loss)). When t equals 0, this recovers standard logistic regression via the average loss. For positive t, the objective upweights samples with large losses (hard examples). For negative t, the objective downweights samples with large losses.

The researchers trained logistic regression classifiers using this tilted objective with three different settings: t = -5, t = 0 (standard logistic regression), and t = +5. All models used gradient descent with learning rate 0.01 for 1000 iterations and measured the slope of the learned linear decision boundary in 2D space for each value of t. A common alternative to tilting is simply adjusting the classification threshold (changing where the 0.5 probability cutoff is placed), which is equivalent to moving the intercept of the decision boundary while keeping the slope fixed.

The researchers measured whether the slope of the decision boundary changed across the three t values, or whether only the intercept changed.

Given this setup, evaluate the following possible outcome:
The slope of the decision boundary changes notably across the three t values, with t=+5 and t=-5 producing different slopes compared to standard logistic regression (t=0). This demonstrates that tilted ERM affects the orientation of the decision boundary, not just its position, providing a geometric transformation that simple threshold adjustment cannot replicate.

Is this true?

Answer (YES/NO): YES